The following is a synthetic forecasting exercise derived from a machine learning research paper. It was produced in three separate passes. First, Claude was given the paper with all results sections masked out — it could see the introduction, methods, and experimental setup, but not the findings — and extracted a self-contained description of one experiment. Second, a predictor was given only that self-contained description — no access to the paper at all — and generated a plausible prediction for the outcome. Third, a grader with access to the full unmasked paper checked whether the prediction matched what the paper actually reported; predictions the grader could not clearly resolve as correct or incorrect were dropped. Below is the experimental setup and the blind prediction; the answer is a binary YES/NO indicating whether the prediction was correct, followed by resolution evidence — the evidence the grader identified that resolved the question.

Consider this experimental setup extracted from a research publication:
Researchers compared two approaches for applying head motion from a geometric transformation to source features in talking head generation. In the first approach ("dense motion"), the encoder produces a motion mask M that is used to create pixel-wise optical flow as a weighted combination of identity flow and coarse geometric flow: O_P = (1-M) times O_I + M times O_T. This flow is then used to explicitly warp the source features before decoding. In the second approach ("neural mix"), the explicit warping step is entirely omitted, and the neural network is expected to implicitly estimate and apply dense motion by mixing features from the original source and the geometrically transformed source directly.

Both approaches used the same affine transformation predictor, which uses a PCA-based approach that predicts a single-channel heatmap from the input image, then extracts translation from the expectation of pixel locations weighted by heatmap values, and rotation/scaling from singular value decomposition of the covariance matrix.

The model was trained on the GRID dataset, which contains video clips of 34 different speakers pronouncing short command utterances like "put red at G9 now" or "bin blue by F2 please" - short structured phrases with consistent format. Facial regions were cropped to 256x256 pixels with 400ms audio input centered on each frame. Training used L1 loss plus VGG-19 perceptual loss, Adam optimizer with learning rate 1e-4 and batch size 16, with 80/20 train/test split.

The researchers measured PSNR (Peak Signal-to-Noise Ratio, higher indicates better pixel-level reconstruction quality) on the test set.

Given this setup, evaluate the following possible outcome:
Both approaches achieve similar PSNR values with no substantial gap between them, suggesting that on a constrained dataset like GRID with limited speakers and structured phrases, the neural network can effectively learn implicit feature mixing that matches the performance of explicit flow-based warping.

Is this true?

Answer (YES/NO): YES